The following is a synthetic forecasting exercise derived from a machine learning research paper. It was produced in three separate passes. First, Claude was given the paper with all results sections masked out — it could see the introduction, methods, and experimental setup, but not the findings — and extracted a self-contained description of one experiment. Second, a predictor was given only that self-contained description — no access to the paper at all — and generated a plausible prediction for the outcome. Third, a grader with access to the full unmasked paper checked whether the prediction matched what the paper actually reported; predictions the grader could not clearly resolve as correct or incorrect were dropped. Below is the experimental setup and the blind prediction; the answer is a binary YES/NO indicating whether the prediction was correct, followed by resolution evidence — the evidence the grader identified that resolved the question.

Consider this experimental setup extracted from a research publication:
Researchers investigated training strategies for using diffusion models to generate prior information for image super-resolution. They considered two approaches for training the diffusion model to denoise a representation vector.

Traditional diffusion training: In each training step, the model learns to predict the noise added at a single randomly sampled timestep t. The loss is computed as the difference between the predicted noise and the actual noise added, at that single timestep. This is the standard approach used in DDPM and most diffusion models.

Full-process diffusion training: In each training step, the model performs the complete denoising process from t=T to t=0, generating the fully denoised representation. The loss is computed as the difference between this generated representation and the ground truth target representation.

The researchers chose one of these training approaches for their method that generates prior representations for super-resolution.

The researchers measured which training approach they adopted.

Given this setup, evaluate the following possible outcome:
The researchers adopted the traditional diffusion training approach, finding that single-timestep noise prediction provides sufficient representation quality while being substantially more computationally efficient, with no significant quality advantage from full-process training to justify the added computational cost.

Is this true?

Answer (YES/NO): NO